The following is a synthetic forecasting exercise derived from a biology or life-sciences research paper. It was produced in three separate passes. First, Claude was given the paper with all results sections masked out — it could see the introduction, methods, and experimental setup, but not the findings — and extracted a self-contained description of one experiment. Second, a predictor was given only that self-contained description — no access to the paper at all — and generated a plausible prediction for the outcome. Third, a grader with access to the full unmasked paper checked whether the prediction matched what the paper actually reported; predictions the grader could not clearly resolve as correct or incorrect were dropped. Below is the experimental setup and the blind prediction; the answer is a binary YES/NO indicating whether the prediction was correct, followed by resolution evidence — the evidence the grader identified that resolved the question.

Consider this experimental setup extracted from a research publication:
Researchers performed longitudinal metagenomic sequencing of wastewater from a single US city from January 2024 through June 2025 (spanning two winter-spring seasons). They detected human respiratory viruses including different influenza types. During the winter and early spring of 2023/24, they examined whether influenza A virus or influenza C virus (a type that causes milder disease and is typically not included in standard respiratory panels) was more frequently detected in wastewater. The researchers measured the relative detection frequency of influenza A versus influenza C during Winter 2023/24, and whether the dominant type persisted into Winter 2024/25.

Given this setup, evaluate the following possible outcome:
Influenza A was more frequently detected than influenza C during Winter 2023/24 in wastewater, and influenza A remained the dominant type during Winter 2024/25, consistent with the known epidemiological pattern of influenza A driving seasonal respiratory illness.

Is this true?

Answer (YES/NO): NO